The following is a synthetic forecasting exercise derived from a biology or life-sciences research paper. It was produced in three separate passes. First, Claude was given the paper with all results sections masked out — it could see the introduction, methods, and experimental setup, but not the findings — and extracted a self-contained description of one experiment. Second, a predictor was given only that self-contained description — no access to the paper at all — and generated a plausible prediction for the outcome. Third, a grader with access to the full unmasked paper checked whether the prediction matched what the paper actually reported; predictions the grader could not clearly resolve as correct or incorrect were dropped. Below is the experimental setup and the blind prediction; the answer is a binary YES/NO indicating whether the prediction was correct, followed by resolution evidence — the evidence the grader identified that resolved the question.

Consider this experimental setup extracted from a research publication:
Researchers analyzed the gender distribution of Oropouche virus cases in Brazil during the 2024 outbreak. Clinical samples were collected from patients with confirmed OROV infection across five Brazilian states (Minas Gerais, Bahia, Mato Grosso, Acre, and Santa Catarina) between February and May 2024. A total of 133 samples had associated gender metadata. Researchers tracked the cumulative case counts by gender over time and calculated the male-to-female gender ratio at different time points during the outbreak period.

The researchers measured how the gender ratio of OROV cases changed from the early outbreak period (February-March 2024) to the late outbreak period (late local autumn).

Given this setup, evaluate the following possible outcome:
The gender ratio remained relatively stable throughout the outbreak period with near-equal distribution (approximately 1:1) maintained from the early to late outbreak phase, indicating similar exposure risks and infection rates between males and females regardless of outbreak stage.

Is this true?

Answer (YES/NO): NO